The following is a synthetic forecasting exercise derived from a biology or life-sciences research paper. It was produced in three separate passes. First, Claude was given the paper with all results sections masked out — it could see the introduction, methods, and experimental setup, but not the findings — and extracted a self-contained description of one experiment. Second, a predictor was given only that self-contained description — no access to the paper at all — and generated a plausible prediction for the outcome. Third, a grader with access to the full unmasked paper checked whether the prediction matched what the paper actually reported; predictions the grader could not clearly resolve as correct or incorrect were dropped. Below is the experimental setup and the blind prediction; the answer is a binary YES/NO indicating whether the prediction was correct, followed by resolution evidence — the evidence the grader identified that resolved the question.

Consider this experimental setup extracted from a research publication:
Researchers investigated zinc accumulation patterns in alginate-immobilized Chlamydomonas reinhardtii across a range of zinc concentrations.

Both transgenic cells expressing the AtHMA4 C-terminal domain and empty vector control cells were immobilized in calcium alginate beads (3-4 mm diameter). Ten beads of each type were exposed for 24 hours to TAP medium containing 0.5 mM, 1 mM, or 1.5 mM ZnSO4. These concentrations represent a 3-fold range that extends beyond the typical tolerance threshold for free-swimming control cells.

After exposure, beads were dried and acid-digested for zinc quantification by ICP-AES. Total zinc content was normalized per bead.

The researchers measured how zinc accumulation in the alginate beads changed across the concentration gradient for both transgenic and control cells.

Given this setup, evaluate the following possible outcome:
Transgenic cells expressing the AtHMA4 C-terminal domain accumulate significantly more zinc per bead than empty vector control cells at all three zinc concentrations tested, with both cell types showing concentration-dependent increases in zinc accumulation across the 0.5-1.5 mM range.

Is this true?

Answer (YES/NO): YES